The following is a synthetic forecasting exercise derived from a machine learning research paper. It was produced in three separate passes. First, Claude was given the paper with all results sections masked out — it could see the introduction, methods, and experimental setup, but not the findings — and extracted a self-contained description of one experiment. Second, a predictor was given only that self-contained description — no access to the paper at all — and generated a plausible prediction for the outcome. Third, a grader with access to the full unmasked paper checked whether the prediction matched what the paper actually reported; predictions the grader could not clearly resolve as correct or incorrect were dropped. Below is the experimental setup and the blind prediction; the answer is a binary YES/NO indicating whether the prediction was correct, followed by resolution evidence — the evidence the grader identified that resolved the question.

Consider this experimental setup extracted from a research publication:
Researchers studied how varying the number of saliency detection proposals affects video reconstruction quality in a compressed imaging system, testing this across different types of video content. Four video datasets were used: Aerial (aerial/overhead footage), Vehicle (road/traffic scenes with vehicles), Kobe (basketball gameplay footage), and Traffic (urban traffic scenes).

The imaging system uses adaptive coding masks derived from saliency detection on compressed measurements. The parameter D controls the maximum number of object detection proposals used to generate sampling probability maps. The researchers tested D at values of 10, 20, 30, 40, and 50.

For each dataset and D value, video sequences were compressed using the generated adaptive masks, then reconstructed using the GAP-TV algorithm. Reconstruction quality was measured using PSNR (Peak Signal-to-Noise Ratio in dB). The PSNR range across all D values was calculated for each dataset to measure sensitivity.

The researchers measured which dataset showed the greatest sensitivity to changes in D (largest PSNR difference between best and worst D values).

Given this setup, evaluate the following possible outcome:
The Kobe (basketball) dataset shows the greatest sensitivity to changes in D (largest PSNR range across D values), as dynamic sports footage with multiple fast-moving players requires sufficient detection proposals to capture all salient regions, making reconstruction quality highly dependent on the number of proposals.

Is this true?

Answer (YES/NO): YES